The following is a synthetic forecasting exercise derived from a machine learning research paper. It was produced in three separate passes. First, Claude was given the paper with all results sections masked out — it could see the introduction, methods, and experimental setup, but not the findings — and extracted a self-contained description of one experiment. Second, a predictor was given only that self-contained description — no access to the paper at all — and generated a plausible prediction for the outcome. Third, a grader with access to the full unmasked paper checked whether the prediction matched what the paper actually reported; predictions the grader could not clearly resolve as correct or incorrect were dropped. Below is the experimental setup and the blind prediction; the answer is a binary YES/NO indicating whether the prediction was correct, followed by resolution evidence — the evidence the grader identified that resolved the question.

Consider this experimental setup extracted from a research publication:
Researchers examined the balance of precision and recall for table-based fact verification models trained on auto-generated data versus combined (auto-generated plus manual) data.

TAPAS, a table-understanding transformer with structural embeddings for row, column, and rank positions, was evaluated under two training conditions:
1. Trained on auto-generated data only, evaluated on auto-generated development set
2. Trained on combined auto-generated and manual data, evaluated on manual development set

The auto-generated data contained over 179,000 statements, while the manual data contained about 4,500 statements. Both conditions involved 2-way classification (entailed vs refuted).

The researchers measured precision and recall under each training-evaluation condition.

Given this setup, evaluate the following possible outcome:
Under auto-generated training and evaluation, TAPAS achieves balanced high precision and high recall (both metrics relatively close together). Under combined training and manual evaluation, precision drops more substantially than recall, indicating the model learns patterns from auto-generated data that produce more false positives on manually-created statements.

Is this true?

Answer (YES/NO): NO